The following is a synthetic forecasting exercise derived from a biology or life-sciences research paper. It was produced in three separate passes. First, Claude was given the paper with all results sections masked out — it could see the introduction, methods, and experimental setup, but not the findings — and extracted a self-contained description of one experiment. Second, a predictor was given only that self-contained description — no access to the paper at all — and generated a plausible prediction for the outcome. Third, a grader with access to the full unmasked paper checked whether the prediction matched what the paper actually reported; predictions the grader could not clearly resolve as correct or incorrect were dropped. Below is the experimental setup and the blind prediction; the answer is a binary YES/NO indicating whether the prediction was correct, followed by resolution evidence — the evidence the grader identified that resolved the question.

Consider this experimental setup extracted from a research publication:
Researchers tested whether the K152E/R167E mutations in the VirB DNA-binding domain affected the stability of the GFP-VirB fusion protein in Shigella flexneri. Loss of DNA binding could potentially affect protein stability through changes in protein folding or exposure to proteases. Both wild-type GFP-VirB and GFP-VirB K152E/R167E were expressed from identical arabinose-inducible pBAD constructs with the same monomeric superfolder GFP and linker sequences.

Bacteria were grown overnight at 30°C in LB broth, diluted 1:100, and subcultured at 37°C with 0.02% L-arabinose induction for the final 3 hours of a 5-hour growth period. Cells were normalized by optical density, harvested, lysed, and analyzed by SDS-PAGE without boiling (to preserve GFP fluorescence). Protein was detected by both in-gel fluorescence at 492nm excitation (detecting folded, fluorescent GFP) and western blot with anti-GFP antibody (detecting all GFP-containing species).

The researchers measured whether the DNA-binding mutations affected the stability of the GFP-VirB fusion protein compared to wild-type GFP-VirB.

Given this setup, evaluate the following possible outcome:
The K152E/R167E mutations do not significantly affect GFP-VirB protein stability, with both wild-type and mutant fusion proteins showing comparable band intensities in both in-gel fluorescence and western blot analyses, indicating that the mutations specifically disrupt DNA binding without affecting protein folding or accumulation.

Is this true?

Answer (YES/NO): YES